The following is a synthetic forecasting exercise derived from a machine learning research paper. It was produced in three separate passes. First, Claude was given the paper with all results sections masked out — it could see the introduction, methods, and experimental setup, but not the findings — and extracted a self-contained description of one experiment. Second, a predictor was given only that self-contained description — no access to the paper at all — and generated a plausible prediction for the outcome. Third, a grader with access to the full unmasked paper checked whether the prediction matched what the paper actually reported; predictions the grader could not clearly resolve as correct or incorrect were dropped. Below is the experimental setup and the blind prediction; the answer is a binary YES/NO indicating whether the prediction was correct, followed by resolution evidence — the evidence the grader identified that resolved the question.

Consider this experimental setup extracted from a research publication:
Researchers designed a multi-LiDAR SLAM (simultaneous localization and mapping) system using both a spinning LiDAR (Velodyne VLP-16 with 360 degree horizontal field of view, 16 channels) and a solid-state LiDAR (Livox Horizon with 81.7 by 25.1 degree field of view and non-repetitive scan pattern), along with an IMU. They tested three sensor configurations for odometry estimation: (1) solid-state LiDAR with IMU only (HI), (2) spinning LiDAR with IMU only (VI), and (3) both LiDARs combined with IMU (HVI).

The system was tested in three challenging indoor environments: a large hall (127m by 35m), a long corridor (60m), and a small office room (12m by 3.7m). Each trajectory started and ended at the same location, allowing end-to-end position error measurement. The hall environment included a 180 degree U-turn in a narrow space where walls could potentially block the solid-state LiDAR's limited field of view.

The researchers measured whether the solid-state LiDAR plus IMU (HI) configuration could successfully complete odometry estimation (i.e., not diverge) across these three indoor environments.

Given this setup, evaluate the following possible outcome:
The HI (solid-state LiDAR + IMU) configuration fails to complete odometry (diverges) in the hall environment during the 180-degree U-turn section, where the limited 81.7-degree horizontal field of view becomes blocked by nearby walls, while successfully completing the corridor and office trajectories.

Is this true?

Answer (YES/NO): NO